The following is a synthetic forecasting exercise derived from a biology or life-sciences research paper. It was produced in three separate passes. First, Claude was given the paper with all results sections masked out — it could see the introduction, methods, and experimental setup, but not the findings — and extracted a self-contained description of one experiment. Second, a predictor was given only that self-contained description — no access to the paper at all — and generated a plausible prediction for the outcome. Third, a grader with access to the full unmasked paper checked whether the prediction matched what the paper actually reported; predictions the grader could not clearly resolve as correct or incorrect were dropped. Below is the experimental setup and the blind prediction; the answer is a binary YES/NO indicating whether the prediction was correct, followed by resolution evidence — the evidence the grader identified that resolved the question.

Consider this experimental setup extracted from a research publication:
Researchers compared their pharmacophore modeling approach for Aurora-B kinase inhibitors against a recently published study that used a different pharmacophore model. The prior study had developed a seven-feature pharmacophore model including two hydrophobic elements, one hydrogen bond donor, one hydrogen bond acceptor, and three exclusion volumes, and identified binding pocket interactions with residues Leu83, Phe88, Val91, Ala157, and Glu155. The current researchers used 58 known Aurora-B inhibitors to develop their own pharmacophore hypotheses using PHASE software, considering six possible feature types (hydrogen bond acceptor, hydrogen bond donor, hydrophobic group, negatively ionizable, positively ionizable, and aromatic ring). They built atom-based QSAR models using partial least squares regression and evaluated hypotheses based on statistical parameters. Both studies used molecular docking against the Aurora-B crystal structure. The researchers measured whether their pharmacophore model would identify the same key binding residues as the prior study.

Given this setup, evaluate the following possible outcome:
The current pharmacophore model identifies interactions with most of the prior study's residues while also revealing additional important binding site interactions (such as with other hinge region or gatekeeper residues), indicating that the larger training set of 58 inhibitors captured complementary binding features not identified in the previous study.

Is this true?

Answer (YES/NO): NO